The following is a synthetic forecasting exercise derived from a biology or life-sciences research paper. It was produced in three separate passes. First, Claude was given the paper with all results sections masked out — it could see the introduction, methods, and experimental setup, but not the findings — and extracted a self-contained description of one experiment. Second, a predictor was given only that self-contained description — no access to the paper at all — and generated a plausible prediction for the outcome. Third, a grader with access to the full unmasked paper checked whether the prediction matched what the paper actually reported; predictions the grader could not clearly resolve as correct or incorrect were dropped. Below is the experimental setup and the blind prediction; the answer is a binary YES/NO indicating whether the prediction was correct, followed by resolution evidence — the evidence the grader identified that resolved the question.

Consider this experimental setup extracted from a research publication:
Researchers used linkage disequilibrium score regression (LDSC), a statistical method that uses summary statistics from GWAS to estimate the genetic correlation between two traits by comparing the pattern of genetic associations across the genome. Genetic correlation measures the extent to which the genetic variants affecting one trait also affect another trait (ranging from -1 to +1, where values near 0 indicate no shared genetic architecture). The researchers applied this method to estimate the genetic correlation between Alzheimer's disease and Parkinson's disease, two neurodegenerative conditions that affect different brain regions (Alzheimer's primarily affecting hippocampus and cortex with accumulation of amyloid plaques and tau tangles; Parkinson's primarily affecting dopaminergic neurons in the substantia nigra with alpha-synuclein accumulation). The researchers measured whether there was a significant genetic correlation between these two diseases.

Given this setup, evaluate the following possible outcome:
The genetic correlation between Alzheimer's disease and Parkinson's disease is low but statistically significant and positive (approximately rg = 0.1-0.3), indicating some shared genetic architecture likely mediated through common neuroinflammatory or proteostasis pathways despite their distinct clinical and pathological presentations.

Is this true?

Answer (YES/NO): YES